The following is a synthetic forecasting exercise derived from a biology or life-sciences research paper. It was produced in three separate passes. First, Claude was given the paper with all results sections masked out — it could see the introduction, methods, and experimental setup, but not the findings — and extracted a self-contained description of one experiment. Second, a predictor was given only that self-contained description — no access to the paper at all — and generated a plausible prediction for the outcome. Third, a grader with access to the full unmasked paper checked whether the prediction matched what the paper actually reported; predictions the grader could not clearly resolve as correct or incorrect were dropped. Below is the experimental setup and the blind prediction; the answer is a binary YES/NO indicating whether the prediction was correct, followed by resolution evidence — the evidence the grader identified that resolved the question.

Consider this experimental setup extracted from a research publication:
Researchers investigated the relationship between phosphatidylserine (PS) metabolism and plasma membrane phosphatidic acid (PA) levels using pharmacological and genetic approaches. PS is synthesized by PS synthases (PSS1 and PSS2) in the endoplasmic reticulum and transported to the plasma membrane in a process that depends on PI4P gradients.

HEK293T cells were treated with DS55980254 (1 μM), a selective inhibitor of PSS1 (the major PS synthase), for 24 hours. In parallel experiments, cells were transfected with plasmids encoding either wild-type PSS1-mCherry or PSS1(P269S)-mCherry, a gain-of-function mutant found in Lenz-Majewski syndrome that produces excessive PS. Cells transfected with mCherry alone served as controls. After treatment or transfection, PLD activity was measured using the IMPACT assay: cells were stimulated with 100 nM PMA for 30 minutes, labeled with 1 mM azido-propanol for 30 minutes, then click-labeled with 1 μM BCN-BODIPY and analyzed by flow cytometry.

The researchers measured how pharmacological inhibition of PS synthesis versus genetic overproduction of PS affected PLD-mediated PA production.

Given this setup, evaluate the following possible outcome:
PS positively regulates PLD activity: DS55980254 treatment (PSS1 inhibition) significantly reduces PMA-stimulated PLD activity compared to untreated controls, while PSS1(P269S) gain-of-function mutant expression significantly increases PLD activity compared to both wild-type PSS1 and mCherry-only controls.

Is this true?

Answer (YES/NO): NO